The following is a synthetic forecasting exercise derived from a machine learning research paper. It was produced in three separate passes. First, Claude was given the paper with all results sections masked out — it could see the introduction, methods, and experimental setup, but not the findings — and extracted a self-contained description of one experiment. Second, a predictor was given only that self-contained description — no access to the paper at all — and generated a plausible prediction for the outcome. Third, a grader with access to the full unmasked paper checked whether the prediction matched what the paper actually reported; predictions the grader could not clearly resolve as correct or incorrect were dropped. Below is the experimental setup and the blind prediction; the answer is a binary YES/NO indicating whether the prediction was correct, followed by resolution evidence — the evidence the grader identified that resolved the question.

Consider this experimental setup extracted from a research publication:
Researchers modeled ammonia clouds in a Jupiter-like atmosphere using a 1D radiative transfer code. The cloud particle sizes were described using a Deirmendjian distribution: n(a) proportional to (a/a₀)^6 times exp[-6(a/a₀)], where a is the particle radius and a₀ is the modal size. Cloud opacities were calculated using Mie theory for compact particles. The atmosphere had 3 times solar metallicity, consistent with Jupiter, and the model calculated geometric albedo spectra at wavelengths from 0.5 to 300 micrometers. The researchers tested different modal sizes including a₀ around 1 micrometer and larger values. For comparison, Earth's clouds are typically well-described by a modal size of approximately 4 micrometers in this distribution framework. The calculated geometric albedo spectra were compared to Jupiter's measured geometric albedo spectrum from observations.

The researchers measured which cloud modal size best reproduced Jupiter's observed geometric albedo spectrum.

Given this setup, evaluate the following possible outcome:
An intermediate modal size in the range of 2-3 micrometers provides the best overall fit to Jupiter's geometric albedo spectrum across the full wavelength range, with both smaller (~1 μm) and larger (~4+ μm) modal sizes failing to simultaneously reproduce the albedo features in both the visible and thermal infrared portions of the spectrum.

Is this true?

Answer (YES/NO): NO